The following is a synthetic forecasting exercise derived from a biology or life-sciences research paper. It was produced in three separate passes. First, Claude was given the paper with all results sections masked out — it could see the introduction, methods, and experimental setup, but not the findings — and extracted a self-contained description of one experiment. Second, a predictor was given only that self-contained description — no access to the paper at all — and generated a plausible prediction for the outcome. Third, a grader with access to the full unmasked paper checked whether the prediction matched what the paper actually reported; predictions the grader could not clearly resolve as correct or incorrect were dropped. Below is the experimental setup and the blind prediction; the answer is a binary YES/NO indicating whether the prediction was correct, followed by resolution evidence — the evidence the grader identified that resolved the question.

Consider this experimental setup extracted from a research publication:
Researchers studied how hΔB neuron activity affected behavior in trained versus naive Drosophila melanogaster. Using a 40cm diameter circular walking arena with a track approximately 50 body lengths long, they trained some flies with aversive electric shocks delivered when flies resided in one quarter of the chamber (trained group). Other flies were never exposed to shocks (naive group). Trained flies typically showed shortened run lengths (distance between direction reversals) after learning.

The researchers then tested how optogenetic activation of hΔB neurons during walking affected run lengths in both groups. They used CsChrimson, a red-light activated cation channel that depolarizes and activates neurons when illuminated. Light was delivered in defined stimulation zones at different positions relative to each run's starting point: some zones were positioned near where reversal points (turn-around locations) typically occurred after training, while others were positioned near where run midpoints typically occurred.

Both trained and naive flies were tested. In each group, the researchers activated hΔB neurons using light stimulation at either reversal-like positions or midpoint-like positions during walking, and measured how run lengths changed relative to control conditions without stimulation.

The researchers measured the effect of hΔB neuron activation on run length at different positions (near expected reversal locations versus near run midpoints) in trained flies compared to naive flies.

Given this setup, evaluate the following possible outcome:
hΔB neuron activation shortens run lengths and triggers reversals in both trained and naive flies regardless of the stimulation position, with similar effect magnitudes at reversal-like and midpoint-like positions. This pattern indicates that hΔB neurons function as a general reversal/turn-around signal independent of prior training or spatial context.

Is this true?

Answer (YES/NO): NO